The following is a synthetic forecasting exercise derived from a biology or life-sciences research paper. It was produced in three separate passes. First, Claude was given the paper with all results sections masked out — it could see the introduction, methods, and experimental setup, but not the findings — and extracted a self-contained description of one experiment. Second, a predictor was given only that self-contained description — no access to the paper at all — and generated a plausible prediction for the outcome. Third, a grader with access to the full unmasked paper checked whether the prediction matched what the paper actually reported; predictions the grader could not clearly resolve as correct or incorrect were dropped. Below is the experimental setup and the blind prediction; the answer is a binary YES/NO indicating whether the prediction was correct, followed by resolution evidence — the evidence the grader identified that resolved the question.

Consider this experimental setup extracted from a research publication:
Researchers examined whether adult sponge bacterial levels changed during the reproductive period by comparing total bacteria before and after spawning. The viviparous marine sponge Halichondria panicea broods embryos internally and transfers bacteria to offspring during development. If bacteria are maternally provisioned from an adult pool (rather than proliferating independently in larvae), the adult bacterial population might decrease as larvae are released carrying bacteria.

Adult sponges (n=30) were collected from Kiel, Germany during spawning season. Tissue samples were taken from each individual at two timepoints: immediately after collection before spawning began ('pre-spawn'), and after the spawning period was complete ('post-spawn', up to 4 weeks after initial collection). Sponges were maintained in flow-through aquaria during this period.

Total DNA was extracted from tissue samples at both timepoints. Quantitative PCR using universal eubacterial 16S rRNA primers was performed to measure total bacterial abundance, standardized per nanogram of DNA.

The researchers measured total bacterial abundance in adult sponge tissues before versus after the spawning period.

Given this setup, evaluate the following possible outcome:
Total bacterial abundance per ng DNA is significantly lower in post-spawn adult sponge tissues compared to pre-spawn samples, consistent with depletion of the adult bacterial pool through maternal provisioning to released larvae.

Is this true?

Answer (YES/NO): YES